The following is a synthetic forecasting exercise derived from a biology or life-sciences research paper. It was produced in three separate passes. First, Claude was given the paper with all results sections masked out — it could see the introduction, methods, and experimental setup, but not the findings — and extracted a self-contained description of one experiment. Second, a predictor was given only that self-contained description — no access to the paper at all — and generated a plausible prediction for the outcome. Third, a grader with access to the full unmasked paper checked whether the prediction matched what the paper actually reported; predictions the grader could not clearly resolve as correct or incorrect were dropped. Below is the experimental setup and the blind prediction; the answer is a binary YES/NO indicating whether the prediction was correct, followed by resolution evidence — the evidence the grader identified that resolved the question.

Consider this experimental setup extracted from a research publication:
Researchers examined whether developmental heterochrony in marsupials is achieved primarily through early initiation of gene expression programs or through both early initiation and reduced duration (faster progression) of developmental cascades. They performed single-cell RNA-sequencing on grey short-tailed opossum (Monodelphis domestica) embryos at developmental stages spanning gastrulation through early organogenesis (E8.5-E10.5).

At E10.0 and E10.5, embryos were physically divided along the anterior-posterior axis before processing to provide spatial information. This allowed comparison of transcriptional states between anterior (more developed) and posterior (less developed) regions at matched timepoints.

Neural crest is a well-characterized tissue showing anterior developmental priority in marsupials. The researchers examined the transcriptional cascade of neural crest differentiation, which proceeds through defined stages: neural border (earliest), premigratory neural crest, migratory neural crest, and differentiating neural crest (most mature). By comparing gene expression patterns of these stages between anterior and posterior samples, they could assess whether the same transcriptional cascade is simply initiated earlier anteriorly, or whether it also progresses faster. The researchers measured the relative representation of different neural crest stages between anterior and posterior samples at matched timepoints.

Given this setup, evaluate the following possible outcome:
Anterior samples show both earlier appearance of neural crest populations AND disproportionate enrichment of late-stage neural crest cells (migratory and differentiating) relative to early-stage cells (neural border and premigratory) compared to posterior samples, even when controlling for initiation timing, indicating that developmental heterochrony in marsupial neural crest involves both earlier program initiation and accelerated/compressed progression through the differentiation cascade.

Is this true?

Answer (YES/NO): YES